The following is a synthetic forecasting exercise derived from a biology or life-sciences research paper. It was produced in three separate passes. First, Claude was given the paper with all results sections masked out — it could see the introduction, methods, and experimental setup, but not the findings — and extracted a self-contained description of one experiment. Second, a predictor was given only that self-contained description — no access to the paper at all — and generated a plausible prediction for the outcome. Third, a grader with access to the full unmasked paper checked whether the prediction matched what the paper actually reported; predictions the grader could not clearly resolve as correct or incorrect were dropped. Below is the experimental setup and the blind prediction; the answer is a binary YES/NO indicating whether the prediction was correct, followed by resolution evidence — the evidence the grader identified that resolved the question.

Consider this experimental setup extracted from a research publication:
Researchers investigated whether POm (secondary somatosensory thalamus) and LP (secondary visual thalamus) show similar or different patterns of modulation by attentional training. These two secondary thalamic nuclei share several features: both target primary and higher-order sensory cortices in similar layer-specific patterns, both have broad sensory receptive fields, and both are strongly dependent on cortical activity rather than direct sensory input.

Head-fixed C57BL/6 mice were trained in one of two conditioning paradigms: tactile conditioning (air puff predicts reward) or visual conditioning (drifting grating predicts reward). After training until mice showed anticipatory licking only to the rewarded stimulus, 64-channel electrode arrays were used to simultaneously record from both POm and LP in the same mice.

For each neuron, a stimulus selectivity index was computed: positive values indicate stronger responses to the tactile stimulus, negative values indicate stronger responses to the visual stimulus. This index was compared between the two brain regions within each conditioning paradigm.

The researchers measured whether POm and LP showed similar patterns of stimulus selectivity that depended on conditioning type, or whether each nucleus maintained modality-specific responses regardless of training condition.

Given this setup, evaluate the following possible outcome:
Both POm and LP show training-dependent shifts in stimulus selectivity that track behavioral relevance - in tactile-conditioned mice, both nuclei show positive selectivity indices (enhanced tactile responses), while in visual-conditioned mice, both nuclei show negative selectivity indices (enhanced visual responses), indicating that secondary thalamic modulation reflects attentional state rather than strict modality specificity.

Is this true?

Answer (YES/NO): NO